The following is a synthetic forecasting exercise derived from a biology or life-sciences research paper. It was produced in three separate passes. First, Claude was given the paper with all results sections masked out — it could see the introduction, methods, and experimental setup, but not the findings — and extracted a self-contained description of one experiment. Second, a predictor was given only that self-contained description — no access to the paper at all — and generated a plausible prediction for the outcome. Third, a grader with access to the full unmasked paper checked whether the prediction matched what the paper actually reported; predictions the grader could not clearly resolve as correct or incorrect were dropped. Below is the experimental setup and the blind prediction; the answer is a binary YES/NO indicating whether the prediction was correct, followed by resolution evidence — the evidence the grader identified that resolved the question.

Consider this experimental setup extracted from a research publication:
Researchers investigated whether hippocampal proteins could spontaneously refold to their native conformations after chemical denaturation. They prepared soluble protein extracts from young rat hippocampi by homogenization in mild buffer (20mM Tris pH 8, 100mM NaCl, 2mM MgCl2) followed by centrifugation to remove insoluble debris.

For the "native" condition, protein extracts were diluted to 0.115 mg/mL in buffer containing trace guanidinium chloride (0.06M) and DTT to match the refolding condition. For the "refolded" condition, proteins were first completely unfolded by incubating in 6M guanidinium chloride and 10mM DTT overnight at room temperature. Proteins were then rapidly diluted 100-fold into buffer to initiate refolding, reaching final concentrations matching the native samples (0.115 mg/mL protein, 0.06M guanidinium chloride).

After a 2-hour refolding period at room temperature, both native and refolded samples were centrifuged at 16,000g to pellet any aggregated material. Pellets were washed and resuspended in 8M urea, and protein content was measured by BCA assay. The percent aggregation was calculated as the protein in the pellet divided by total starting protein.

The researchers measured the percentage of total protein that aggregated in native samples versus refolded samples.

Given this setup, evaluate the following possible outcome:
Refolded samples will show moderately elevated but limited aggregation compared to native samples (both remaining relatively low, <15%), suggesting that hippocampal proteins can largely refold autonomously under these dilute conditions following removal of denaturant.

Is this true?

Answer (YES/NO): NO